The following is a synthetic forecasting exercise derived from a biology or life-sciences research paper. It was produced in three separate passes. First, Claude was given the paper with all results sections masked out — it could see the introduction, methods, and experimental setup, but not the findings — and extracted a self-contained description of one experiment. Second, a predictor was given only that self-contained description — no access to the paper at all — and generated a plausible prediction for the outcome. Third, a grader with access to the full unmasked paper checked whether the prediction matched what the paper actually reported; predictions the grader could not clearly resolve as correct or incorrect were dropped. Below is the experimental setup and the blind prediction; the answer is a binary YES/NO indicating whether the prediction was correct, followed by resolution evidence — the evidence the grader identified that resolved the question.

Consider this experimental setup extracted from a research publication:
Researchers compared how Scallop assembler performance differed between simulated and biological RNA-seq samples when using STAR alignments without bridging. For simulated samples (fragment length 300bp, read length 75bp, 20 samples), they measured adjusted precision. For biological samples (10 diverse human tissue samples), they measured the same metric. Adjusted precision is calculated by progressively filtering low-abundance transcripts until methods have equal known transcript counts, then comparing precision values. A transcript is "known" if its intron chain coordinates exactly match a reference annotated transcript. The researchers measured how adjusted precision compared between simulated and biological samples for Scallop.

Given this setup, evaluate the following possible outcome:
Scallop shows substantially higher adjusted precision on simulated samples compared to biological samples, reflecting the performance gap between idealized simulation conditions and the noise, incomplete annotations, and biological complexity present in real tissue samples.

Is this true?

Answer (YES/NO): YES